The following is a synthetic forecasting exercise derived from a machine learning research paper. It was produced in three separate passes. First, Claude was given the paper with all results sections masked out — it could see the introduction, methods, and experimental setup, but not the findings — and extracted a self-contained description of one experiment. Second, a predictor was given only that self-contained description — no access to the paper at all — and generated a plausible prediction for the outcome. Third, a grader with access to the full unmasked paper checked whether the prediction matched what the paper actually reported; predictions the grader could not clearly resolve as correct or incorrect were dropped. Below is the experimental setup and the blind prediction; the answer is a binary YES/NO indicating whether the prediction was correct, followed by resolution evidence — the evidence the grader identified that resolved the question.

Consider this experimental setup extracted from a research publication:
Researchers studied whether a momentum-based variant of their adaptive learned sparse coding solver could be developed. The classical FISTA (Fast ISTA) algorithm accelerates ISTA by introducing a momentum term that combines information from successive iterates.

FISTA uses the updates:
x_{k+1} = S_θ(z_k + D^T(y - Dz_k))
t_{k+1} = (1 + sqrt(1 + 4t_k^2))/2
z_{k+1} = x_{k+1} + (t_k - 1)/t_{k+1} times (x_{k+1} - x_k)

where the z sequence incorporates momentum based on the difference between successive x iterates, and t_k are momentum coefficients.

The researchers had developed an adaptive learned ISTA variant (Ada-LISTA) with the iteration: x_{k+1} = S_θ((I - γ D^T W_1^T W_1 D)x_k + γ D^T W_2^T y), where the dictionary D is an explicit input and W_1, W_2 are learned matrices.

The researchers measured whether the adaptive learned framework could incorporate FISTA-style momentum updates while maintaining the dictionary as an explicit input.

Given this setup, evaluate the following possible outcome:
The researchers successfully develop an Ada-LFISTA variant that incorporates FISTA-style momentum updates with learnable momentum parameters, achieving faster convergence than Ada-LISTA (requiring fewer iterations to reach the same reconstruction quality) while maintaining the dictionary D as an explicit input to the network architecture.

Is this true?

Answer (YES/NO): NO